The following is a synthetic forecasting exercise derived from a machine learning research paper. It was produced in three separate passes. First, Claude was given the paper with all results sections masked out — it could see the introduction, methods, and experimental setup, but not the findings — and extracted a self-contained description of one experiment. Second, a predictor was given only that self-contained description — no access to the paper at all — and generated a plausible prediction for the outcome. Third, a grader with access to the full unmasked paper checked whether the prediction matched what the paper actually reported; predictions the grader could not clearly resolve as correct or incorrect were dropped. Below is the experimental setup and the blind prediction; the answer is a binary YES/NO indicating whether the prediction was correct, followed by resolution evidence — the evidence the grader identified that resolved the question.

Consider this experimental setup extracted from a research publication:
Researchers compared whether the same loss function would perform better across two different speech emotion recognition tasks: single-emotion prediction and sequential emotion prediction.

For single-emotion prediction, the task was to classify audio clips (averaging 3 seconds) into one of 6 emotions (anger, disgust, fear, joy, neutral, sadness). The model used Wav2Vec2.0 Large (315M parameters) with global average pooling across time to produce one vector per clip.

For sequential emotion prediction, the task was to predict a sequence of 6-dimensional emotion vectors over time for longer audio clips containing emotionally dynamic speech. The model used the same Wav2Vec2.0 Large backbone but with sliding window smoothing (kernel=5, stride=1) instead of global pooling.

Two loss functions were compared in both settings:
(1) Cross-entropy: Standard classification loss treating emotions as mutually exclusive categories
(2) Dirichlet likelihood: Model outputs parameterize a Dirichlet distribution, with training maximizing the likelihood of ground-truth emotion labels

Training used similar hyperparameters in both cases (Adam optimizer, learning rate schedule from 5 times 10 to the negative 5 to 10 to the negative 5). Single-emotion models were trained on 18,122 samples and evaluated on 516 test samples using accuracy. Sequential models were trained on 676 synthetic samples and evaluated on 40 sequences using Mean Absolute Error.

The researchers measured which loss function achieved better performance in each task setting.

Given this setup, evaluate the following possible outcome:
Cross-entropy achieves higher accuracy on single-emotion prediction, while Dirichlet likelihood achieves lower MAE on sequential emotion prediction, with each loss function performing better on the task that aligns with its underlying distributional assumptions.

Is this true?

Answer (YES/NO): YES